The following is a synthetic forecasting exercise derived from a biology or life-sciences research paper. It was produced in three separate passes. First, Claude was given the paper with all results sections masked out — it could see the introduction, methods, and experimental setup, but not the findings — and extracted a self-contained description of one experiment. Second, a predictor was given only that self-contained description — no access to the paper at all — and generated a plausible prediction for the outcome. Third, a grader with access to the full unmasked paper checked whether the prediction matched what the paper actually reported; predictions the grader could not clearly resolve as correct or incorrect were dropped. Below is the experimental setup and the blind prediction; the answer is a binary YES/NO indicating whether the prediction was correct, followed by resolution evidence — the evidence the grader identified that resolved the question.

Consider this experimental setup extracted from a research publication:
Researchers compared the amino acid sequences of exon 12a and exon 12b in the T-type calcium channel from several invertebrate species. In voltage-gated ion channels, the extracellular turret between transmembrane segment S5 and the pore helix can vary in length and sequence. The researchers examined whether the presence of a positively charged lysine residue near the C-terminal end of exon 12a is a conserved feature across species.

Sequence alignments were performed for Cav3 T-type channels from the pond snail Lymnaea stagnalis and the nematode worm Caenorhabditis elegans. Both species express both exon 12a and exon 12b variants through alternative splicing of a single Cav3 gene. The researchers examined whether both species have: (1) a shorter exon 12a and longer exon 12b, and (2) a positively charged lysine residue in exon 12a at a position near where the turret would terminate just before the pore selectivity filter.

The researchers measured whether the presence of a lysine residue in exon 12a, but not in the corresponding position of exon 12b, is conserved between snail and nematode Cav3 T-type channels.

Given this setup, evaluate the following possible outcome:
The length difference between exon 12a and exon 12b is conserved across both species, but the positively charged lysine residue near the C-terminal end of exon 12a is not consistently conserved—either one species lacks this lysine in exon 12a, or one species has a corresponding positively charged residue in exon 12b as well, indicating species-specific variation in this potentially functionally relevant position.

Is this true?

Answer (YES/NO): NO